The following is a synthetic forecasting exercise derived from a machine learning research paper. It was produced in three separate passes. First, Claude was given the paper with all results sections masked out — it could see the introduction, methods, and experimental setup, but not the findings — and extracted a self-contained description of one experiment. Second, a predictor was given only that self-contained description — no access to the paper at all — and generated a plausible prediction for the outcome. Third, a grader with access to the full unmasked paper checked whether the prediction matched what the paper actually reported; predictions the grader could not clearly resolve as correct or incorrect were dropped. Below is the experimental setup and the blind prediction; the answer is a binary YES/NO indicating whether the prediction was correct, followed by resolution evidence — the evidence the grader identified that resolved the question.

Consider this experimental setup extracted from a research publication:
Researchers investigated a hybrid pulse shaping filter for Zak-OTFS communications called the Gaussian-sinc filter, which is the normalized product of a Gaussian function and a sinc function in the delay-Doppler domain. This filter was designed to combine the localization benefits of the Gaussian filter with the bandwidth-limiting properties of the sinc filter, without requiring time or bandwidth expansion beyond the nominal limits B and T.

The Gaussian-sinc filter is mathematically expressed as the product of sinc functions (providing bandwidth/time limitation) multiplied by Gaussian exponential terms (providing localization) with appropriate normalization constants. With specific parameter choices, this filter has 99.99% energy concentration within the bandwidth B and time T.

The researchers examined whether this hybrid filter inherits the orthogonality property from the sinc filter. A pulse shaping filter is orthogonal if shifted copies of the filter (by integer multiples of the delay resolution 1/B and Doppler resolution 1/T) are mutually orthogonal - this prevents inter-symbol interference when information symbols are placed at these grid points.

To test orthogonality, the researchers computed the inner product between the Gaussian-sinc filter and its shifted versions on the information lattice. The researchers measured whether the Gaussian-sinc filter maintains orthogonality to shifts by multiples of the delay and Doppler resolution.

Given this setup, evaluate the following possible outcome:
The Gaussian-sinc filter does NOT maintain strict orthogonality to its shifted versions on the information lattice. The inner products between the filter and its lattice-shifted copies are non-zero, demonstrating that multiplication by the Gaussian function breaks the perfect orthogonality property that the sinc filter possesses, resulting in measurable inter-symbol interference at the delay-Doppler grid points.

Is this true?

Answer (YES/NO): YES